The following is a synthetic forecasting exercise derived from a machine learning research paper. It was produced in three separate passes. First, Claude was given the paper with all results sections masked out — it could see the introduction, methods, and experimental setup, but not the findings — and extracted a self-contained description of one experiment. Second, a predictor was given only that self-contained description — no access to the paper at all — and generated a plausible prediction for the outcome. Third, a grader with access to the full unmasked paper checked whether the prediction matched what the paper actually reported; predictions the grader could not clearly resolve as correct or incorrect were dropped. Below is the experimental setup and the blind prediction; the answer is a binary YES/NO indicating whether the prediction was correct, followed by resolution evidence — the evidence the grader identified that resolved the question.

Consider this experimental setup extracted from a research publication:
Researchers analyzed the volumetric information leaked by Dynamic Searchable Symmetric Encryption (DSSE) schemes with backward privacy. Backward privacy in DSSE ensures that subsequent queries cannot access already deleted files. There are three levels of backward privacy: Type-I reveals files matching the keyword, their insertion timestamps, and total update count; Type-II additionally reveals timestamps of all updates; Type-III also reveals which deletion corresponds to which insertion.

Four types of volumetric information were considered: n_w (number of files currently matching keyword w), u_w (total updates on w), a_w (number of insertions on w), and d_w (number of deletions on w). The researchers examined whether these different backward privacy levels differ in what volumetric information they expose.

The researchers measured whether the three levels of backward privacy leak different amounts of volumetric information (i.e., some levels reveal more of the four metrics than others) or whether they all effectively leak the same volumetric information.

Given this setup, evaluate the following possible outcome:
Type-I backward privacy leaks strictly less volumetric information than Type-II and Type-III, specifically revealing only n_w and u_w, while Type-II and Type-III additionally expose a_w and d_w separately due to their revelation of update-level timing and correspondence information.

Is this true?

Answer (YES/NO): NO